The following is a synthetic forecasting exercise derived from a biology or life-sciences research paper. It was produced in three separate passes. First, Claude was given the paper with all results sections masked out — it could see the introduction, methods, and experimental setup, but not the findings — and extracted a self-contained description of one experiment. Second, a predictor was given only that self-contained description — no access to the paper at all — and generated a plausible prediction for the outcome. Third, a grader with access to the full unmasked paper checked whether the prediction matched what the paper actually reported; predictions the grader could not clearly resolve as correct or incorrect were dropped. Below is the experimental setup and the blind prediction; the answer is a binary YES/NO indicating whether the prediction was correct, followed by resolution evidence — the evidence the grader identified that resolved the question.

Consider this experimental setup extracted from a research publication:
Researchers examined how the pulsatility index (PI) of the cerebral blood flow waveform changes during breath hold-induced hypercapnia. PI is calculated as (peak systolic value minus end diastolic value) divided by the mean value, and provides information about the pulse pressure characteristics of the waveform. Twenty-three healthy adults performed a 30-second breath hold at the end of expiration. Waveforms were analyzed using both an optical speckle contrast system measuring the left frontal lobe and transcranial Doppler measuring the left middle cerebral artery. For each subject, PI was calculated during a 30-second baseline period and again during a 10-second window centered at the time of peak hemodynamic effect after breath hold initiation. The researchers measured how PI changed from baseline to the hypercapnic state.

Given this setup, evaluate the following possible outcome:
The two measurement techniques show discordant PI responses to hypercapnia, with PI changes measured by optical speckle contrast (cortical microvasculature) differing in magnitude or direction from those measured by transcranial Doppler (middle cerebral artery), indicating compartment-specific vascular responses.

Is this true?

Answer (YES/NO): NO